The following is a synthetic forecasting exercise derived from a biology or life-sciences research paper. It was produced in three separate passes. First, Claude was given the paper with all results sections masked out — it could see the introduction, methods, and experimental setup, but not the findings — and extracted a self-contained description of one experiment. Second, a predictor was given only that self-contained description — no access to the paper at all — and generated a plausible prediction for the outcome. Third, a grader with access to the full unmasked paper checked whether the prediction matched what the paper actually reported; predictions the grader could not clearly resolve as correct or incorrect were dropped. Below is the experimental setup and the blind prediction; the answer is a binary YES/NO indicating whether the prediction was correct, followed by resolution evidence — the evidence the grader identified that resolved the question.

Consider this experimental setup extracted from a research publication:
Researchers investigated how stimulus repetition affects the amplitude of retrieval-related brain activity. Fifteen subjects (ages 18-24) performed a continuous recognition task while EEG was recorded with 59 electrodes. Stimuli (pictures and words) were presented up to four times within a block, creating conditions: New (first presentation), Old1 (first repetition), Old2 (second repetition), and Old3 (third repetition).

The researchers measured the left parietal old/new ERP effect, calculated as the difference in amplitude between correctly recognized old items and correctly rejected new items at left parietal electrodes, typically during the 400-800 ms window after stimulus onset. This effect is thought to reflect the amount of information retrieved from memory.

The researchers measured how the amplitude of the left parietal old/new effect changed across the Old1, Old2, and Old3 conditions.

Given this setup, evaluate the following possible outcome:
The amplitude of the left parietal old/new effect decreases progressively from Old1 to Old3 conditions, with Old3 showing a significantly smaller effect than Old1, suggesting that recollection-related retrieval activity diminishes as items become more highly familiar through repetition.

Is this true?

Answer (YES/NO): NO